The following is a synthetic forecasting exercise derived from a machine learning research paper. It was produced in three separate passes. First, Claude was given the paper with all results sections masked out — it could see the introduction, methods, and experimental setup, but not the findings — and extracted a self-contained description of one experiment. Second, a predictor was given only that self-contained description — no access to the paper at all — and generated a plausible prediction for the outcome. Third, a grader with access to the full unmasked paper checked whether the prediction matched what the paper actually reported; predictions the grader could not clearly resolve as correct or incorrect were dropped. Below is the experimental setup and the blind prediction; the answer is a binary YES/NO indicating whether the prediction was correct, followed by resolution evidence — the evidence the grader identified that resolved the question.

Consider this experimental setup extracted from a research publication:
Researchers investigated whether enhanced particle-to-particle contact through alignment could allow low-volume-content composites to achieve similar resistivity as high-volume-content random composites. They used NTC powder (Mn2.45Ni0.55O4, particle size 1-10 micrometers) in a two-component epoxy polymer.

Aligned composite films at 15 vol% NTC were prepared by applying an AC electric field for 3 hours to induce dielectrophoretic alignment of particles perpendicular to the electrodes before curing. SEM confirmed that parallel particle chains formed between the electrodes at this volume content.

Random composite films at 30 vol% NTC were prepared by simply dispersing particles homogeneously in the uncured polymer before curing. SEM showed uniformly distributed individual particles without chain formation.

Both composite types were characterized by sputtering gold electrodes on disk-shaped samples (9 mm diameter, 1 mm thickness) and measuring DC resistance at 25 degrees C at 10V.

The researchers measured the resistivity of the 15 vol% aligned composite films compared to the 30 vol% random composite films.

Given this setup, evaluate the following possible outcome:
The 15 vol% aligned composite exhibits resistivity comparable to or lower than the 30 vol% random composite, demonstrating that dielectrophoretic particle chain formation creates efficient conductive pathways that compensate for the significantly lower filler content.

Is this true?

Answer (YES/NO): NO